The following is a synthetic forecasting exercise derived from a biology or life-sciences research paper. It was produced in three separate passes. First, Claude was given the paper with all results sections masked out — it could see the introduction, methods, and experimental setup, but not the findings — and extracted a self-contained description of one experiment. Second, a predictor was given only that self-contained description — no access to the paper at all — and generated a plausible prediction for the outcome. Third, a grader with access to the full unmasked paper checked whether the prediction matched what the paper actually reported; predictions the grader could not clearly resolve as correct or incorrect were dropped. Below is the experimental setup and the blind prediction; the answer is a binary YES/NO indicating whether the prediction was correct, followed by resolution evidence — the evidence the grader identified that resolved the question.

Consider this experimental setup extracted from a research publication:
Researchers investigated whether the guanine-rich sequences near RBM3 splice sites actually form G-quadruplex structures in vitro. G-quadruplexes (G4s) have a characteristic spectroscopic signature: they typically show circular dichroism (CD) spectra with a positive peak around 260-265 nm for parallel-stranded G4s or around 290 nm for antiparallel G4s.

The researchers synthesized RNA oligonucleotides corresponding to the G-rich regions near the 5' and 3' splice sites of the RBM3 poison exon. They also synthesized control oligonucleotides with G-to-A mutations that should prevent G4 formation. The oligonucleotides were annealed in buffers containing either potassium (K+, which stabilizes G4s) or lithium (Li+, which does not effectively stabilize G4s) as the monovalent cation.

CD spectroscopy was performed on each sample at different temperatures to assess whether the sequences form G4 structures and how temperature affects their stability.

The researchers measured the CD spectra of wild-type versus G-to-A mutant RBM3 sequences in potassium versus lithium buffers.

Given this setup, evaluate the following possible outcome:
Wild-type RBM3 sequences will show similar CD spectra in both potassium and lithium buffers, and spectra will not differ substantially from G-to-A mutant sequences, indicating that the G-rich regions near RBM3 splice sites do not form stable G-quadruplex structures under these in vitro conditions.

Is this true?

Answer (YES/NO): NO